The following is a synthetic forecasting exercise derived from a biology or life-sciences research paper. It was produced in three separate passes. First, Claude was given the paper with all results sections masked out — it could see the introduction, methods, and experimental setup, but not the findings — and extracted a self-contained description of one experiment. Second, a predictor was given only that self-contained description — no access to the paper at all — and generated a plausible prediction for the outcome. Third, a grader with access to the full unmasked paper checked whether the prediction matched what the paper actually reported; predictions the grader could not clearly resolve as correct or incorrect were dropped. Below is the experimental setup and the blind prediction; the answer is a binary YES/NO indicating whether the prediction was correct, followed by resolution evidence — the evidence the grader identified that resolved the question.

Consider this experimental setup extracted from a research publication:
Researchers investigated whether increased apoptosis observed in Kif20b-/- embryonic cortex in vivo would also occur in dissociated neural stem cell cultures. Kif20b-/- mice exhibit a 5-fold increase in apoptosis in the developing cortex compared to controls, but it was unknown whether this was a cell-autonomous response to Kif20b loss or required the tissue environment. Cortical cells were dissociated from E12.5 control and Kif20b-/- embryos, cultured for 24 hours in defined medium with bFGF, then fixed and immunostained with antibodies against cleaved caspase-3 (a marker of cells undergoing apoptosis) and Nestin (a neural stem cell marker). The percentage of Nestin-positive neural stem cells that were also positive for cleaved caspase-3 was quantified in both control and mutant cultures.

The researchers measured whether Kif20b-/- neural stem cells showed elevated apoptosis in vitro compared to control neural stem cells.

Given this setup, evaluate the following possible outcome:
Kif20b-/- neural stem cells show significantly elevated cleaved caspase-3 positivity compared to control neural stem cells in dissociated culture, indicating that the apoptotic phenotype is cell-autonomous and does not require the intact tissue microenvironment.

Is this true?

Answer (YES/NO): YES